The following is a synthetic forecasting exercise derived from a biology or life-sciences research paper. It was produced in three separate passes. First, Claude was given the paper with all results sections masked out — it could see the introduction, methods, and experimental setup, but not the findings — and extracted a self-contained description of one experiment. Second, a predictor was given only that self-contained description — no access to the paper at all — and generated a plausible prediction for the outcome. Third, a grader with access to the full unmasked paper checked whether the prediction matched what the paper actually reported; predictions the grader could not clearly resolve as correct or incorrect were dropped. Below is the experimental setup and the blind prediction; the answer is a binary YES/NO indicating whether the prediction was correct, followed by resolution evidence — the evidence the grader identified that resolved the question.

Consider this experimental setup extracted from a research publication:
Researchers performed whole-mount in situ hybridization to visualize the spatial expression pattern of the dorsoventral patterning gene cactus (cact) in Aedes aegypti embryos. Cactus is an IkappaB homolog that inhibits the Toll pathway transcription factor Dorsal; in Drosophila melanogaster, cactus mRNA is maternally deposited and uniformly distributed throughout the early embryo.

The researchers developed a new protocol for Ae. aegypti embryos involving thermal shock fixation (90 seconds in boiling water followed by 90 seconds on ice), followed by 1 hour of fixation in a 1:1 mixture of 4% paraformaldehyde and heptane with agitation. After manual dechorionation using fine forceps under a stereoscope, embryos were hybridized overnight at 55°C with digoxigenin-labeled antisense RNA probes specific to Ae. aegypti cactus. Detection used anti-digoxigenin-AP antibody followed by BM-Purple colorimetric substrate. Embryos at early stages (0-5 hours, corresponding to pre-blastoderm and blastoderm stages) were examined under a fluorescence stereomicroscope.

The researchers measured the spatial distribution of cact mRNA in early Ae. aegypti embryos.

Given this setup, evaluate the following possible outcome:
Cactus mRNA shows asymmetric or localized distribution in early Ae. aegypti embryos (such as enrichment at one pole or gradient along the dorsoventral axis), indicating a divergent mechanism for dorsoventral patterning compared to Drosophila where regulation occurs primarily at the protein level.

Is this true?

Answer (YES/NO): NO